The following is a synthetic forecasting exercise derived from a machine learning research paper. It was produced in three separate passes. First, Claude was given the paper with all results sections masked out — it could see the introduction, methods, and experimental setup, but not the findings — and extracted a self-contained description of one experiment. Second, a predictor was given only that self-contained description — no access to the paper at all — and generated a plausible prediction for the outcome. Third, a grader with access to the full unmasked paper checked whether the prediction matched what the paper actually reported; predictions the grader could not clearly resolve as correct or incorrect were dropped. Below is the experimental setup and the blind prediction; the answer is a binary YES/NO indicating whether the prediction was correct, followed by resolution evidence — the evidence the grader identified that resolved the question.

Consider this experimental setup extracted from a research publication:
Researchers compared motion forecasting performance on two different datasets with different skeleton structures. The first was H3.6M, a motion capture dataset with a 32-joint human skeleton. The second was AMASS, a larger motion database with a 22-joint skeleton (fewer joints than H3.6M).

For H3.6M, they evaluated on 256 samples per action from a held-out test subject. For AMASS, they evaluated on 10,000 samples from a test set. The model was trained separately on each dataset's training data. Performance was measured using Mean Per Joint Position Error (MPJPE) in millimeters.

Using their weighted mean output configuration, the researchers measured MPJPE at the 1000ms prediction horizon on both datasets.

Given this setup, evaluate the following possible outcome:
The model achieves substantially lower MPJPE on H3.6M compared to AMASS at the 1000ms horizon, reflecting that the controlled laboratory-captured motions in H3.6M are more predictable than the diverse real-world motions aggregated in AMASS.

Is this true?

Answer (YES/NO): NO